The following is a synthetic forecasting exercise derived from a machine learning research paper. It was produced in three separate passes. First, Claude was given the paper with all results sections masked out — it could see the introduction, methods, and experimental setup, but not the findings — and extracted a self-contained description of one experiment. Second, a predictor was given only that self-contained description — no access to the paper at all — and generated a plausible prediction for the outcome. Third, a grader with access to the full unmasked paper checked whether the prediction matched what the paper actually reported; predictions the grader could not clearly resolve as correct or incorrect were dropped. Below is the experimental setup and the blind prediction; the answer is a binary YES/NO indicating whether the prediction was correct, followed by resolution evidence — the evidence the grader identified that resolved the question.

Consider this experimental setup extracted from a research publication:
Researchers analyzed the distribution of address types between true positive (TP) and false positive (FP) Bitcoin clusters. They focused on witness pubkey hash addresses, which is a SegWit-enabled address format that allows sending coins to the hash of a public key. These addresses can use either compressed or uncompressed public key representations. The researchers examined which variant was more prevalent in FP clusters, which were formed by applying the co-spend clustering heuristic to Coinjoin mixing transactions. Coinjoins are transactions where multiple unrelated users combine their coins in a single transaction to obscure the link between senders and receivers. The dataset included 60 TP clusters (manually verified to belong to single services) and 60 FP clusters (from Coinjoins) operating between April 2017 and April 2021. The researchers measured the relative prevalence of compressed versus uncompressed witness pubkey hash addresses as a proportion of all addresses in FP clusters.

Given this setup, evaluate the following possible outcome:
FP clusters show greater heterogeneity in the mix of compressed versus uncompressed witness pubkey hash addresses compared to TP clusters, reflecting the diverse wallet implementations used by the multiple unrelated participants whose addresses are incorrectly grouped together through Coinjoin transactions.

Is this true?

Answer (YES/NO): YES